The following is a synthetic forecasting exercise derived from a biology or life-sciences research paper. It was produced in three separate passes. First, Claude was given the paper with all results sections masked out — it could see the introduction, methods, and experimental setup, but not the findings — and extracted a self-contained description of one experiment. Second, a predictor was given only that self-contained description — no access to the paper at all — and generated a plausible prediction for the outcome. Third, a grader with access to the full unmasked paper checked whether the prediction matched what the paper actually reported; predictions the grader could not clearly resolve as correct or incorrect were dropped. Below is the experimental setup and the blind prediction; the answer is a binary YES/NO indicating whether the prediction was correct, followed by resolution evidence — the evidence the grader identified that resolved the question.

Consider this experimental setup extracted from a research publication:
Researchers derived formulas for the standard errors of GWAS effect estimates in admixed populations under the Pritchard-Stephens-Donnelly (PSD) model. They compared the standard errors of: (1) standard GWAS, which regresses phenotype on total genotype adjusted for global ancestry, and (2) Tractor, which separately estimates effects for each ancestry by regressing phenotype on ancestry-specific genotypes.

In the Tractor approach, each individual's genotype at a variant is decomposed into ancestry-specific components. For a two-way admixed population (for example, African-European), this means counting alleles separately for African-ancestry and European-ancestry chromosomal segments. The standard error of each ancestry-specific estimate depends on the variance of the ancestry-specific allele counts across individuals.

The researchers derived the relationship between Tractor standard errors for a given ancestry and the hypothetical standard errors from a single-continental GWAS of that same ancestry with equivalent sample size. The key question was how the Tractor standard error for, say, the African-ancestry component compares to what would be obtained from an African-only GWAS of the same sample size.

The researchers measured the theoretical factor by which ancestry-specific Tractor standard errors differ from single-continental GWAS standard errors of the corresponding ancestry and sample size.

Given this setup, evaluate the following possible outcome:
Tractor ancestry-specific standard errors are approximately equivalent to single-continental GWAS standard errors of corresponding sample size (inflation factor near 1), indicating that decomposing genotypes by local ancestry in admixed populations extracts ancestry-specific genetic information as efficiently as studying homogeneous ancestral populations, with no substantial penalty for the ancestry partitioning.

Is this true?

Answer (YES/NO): NO